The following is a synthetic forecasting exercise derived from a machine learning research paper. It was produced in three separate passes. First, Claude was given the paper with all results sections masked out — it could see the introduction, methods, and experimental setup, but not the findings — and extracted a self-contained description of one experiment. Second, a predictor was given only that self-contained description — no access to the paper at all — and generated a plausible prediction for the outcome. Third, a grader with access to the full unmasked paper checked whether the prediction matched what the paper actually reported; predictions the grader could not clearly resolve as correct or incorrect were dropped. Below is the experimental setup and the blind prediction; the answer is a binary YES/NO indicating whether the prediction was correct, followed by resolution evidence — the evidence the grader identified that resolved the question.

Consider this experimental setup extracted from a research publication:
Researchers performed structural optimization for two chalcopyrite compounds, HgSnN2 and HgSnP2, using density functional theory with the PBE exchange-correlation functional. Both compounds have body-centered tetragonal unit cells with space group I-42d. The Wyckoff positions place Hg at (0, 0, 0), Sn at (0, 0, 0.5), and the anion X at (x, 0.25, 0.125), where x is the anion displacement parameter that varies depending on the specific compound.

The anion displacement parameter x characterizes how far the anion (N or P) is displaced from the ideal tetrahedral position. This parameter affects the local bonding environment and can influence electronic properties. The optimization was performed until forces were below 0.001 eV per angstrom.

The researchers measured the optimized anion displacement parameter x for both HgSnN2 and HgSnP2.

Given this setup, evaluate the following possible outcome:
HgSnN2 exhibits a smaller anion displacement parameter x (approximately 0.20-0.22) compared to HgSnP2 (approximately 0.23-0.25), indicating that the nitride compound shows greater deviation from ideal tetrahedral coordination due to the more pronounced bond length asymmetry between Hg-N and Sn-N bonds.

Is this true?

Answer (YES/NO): NO